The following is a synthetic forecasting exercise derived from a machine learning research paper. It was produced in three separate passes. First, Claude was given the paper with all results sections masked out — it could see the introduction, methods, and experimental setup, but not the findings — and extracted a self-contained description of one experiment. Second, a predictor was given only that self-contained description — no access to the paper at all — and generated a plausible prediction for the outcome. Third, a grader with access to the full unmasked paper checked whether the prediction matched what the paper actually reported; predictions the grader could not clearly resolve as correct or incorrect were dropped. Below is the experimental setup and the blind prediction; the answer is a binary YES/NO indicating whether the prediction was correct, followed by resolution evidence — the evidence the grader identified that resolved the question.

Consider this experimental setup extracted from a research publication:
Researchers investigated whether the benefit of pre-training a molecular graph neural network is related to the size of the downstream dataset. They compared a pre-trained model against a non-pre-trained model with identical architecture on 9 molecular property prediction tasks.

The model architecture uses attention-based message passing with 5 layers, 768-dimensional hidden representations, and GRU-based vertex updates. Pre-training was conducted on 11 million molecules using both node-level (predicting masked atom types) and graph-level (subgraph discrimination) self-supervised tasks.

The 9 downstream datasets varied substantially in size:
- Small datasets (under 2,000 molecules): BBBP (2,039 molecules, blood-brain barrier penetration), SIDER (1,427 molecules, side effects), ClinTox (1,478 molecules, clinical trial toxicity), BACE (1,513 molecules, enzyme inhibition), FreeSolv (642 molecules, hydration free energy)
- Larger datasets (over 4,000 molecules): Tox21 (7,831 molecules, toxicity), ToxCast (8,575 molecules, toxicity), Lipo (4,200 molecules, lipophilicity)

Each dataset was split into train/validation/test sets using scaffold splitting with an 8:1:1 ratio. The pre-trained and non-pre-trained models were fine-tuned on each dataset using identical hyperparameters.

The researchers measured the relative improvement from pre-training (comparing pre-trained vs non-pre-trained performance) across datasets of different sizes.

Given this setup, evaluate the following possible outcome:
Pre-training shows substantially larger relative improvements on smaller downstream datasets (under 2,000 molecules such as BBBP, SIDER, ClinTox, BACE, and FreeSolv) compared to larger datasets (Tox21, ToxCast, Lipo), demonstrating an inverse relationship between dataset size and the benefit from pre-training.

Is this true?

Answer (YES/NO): YES